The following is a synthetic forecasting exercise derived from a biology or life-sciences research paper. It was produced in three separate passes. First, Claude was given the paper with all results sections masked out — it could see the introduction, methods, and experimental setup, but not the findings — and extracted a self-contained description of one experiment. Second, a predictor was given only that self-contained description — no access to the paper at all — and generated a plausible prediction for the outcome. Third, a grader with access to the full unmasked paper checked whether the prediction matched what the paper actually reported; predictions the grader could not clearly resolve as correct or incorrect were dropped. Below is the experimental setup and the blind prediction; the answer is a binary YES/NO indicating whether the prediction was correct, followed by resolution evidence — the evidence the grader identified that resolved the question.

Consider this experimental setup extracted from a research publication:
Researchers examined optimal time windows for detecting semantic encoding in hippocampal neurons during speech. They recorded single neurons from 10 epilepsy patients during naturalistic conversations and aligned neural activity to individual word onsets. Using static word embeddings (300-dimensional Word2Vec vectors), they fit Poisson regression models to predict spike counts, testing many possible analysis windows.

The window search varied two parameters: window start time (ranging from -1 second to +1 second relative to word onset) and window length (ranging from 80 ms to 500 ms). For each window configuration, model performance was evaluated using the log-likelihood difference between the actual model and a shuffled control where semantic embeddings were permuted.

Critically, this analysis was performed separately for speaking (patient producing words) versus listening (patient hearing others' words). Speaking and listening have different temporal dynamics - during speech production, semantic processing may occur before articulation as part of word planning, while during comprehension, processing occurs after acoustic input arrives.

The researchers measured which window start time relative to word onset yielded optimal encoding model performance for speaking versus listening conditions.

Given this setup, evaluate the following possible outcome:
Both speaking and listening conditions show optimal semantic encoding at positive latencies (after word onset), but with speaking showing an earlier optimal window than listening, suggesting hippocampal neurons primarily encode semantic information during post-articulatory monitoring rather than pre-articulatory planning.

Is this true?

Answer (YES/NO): NO